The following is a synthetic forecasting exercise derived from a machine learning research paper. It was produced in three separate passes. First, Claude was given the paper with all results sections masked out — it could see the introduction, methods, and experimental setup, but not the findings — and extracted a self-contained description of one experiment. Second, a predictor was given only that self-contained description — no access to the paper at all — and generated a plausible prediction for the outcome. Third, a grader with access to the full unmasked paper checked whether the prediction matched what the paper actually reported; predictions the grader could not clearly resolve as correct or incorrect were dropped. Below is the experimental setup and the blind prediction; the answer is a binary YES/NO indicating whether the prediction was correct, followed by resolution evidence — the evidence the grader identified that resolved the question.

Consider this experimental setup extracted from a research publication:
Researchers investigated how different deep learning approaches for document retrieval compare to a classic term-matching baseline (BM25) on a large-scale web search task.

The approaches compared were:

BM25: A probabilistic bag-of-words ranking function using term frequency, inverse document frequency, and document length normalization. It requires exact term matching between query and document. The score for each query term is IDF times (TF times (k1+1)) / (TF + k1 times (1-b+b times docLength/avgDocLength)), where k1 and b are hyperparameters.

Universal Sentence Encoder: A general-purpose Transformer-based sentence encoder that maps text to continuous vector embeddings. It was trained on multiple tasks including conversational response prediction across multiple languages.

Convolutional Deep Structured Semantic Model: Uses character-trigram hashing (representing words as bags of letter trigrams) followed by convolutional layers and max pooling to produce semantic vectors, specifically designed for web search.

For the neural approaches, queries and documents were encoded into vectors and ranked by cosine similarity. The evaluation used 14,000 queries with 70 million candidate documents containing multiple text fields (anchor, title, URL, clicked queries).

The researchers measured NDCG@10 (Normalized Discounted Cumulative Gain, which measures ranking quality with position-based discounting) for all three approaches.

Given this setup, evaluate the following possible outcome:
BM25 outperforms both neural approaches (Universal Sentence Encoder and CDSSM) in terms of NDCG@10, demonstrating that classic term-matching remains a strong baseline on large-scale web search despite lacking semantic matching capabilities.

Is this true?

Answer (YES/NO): YES